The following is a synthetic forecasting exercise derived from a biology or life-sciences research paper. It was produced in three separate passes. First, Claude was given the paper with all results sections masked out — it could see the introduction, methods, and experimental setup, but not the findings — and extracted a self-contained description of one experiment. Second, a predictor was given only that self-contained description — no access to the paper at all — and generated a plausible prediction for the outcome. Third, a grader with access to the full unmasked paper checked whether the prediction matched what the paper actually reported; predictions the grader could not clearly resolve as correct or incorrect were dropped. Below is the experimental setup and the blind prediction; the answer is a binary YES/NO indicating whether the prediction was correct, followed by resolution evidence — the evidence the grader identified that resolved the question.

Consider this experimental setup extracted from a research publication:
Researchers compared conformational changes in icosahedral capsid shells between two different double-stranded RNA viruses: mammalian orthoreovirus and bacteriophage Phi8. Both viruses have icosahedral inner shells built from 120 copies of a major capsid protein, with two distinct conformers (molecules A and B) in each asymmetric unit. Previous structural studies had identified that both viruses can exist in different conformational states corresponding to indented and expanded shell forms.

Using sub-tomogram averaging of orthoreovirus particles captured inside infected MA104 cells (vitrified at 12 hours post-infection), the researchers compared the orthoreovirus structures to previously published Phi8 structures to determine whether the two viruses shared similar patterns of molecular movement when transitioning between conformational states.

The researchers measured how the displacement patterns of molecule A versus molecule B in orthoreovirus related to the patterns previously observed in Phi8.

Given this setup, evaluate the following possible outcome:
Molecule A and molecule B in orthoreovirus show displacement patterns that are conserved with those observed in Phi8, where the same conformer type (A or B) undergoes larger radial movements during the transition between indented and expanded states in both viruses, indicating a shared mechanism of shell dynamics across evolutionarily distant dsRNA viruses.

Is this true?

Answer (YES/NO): YES